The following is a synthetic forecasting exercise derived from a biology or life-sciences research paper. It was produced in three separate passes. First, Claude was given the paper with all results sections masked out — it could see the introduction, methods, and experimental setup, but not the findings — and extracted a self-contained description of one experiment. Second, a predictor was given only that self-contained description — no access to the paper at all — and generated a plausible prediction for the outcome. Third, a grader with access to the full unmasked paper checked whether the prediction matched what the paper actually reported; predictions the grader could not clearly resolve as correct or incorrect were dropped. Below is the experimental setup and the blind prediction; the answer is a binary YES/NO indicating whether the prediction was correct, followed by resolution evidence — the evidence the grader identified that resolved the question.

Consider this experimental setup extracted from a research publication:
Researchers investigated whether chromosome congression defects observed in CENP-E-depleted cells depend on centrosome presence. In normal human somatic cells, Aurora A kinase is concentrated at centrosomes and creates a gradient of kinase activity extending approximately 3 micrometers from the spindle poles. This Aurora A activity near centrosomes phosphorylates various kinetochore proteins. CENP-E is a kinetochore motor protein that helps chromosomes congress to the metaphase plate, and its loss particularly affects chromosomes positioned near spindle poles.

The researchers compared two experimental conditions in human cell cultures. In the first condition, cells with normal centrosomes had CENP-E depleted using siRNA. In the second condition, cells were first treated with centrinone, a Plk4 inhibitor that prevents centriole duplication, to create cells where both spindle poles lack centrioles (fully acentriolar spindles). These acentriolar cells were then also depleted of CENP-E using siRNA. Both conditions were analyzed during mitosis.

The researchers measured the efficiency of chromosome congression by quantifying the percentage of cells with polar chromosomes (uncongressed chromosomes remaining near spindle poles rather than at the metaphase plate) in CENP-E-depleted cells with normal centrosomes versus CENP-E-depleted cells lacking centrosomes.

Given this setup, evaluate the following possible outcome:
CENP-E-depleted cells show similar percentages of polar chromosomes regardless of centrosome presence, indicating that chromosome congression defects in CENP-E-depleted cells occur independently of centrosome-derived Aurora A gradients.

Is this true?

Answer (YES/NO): NO